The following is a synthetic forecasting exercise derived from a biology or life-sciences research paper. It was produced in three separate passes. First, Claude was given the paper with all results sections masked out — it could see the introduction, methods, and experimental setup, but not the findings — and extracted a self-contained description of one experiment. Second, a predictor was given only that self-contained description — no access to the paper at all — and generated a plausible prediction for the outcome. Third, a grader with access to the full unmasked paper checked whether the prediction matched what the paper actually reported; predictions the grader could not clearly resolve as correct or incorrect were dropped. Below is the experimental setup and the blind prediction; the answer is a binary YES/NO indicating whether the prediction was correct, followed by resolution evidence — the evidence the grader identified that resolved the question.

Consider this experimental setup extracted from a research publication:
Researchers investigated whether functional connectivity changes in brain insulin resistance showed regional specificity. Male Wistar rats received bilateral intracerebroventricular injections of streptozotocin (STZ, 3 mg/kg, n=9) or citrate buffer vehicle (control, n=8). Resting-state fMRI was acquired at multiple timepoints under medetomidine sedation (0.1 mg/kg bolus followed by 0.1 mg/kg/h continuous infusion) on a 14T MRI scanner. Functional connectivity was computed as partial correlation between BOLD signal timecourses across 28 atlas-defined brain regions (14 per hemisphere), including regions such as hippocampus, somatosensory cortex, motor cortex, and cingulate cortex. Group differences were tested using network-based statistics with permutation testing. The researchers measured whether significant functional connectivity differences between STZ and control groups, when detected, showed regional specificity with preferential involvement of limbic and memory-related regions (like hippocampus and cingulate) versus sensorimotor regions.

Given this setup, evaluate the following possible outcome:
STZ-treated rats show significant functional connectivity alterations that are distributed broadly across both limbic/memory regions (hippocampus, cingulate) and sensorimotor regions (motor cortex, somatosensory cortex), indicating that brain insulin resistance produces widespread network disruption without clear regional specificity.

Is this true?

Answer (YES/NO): NO